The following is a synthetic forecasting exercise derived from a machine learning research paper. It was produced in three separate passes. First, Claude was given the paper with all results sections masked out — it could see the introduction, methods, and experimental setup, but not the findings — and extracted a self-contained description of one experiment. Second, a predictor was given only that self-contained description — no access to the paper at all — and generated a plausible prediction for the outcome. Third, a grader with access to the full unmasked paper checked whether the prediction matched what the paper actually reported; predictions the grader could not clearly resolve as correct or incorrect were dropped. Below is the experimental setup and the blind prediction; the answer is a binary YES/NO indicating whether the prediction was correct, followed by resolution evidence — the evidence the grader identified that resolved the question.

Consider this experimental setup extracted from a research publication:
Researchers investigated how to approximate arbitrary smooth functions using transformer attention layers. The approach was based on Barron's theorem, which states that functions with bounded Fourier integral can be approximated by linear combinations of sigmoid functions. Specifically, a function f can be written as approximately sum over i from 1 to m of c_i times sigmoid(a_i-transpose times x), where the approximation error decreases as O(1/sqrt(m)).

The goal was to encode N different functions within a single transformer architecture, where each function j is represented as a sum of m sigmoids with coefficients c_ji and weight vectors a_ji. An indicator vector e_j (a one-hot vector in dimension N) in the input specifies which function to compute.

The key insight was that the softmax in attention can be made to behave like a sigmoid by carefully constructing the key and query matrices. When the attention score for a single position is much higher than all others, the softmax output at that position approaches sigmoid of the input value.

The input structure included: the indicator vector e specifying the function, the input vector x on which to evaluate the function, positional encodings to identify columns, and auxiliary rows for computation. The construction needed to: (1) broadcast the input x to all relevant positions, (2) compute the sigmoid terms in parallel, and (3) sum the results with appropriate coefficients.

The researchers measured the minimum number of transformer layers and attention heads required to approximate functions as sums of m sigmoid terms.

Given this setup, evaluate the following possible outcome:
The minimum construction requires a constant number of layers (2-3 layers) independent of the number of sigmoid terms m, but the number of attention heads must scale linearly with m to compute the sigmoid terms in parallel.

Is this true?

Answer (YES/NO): NO